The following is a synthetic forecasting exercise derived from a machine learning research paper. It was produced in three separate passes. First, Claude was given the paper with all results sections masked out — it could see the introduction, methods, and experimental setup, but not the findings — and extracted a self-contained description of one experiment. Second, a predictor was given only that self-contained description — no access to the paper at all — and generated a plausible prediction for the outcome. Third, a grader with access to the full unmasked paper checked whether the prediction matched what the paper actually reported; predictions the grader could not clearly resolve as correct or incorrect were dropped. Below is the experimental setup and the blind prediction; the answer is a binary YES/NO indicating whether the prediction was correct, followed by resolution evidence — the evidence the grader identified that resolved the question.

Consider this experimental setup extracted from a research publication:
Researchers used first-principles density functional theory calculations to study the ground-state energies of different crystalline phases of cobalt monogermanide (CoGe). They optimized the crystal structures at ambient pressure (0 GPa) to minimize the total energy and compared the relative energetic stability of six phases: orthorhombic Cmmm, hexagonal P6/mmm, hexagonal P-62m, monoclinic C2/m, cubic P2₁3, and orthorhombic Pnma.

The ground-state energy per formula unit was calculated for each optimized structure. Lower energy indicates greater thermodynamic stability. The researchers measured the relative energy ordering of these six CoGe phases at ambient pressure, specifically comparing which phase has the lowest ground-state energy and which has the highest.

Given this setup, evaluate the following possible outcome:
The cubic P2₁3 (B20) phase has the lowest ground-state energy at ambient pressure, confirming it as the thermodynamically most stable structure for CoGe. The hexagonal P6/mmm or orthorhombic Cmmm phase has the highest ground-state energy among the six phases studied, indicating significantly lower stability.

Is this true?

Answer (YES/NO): NO